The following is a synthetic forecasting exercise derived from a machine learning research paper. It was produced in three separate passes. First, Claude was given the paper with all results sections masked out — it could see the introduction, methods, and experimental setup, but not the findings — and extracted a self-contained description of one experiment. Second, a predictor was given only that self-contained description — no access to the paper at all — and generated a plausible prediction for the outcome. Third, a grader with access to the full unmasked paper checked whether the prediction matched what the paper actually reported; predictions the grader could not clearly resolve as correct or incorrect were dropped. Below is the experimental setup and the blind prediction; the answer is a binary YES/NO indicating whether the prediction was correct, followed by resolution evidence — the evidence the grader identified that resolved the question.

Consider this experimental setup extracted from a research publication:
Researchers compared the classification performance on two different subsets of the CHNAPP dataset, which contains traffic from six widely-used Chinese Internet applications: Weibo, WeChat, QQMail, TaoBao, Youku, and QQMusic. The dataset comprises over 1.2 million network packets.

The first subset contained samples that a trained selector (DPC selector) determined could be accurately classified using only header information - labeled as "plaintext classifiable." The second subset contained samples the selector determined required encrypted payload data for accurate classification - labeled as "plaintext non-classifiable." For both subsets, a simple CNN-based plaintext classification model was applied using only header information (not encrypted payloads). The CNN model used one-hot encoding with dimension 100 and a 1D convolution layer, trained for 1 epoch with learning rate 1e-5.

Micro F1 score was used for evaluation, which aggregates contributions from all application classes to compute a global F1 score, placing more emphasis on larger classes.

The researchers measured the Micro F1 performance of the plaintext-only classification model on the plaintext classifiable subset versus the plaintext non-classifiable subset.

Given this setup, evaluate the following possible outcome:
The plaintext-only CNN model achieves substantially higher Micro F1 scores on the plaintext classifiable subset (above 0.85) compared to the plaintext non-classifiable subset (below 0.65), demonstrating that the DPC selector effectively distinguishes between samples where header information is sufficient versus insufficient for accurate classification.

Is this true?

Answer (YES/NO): NO